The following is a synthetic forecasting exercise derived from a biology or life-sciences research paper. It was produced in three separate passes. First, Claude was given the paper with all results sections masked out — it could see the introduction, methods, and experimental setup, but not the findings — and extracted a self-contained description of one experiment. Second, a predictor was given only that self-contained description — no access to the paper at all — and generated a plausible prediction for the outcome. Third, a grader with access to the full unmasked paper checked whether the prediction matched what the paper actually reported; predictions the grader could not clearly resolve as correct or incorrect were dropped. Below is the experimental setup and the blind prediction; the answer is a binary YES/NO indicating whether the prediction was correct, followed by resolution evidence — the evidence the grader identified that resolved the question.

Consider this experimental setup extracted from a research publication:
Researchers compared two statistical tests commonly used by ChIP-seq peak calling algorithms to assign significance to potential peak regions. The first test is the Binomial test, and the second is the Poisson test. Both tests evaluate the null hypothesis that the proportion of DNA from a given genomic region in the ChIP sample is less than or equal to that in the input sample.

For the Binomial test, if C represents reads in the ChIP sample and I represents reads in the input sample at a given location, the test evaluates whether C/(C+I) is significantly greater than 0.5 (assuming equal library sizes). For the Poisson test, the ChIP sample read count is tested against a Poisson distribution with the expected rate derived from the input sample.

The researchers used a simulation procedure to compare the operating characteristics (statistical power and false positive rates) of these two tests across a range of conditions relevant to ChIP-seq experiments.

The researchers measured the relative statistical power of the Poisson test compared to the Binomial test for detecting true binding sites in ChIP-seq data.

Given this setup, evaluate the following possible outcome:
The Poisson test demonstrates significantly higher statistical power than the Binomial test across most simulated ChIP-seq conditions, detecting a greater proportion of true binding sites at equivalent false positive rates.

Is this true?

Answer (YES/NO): YES